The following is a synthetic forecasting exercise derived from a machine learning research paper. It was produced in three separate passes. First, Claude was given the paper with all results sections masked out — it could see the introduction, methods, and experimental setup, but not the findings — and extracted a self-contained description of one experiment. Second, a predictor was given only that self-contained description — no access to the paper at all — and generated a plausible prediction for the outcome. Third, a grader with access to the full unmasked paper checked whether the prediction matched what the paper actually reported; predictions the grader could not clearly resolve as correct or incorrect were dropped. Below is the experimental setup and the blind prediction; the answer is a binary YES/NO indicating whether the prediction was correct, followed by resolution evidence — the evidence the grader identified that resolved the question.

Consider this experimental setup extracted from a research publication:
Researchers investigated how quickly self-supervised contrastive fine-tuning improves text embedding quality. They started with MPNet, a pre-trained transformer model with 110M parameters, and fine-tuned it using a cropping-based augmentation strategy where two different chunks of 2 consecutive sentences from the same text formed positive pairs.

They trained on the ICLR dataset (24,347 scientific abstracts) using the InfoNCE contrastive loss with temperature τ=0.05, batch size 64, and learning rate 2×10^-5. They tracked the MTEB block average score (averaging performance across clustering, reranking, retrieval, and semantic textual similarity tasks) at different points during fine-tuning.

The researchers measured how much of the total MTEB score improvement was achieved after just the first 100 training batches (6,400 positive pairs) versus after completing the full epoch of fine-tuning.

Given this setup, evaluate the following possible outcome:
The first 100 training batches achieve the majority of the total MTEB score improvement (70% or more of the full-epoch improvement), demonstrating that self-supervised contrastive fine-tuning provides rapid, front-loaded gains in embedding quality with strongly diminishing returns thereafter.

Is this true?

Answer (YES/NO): YES